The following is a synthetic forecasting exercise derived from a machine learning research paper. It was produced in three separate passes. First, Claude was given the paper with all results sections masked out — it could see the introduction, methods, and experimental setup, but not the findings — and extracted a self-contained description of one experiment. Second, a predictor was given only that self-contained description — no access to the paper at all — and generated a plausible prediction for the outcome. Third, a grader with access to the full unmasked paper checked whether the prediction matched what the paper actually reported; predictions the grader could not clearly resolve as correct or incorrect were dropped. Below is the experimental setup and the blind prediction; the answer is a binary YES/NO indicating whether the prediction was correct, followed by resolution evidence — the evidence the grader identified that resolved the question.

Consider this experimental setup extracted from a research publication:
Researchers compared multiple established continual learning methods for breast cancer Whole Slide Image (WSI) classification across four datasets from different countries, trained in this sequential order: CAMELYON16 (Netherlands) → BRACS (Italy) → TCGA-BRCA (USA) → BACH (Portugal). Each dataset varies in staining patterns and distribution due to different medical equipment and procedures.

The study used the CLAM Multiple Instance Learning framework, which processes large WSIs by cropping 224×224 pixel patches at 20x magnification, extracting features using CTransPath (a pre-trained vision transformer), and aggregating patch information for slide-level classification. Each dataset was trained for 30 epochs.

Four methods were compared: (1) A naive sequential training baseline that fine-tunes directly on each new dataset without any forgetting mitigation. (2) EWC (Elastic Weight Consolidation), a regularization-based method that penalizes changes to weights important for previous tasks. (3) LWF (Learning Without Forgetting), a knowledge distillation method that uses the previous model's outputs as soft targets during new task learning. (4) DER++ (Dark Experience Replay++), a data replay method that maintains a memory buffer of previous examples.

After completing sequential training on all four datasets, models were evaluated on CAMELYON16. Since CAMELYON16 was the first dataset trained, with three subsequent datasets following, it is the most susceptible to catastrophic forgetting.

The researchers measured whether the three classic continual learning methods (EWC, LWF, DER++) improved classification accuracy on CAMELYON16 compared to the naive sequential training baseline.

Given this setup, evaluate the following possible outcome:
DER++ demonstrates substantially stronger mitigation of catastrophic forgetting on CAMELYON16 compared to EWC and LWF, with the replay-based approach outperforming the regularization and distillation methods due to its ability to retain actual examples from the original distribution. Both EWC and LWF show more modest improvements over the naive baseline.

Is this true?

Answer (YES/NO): NO